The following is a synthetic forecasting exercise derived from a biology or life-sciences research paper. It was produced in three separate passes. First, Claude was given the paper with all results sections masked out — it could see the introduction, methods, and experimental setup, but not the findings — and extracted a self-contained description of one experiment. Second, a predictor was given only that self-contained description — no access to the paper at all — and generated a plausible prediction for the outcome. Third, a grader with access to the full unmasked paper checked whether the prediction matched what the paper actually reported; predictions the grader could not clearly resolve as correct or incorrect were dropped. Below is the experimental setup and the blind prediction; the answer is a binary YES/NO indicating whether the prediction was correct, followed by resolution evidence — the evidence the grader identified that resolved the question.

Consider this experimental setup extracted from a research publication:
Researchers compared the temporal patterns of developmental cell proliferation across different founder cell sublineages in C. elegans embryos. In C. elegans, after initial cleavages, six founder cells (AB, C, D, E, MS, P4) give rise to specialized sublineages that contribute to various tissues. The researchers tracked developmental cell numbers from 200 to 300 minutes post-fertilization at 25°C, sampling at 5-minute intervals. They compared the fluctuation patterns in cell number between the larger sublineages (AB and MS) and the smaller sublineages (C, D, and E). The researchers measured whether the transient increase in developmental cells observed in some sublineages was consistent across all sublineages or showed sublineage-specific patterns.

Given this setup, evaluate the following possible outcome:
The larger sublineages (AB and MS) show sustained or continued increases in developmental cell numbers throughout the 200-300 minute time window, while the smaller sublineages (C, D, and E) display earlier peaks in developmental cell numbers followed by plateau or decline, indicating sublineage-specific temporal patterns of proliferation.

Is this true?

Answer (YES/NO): NO